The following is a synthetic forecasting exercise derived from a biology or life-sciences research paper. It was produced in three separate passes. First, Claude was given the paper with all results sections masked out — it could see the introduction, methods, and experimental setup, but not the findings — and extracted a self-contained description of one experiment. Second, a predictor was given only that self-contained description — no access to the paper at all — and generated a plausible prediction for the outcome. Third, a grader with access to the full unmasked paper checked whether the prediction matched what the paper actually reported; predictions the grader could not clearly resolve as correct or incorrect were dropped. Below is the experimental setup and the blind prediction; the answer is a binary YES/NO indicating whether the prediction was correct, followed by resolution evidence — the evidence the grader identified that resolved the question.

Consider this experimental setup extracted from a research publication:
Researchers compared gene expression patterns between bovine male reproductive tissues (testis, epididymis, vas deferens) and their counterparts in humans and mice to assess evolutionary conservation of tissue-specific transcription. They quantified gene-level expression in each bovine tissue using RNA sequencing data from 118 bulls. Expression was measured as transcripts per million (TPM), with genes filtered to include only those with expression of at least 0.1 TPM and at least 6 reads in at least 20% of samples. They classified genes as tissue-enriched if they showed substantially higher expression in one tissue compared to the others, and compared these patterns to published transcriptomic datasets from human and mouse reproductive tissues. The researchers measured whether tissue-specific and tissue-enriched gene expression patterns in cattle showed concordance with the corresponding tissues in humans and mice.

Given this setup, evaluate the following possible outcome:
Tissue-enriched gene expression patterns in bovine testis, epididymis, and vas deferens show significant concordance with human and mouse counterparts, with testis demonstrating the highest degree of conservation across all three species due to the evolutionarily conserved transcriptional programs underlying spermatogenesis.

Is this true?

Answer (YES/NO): NO